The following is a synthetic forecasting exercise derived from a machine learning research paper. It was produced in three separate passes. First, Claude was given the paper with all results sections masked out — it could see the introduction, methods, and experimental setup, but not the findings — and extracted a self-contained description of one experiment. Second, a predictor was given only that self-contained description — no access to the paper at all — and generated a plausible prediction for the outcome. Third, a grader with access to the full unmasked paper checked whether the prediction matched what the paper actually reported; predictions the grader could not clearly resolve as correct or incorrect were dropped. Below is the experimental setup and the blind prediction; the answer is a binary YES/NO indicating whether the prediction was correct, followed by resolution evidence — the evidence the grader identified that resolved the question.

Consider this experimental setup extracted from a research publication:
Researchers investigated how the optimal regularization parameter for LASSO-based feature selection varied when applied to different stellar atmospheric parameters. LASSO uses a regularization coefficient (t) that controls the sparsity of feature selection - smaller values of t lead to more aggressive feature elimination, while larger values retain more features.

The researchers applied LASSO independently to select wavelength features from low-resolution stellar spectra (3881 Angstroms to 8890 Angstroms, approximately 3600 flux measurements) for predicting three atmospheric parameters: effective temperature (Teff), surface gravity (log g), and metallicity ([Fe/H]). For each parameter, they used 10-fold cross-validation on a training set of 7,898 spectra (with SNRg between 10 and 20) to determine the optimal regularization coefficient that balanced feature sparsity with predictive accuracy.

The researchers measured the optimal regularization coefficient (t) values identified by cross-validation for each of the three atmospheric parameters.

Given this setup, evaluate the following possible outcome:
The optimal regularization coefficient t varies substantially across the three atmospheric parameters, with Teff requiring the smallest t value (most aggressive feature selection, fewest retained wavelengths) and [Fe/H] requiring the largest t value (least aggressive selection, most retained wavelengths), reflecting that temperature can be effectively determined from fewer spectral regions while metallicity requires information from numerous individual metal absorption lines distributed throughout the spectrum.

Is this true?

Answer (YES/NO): NO